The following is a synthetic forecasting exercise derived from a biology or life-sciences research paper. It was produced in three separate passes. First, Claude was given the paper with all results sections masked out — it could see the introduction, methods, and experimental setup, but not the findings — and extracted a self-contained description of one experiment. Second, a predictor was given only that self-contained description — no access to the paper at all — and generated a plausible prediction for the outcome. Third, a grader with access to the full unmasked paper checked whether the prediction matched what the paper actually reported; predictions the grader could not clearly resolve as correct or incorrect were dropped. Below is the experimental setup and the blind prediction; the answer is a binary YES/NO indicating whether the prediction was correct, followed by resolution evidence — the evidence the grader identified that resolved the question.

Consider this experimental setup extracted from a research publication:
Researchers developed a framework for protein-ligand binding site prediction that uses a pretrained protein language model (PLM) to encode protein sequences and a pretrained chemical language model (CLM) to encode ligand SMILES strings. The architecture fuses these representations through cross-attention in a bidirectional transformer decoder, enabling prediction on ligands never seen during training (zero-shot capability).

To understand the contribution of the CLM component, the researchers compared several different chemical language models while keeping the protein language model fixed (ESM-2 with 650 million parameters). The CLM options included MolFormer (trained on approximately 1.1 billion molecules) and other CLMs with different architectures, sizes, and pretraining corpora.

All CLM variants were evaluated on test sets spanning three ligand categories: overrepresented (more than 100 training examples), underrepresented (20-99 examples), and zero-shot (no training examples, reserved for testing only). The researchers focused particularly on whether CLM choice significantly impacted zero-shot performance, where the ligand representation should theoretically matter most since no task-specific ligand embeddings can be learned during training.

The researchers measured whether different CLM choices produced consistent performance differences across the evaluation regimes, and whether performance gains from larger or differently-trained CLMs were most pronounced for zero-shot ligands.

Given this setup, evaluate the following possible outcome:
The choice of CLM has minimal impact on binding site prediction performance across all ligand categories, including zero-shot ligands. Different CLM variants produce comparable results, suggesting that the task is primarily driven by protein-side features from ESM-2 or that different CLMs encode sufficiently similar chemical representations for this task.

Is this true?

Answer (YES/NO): YES